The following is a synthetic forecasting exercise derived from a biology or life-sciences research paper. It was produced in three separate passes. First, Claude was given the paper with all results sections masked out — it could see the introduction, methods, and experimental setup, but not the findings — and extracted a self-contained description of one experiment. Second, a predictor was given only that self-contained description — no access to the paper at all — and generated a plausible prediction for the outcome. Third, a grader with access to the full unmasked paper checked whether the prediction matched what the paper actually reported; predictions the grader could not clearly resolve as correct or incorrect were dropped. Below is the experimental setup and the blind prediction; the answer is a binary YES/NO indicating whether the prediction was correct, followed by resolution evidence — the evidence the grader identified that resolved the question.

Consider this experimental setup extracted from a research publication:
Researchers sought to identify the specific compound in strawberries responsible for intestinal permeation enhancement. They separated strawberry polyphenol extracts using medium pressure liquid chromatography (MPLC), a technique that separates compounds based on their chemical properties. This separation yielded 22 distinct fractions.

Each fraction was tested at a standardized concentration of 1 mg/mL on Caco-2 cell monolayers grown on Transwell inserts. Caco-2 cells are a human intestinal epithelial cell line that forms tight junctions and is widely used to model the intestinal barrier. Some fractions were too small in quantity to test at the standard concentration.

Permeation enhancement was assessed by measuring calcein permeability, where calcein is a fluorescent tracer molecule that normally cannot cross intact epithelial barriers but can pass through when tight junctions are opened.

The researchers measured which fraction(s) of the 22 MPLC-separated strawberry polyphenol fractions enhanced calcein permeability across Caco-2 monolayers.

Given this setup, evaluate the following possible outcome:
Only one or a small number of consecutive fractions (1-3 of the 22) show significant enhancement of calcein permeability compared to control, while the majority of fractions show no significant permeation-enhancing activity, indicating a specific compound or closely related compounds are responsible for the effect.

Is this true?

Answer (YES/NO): YES